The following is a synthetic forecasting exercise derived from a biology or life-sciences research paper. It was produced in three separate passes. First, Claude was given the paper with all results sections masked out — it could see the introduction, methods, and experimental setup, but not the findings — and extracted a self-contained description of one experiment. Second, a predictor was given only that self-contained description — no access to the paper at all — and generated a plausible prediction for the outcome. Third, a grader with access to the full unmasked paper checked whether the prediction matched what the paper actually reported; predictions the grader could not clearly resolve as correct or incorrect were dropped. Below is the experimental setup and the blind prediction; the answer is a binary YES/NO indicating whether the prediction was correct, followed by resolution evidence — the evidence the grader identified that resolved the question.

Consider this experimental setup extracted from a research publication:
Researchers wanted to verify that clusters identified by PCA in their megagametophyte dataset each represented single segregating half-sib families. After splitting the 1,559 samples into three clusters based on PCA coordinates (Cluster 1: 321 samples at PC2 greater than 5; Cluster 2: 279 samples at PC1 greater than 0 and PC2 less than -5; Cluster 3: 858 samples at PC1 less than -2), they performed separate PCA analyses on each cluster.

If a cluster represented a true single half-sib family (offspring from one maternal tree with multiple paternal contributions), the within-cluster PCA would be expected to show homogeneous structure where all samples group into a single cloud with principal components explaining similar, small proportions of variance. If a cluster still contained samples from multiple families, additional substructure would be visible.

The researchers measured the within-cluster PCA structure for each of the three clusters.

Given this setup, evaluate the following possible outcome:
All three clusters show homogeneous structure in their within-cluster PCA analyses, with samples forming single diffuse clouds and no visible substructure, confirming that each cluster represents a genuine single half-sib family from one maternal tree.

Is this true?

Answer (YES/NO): YES